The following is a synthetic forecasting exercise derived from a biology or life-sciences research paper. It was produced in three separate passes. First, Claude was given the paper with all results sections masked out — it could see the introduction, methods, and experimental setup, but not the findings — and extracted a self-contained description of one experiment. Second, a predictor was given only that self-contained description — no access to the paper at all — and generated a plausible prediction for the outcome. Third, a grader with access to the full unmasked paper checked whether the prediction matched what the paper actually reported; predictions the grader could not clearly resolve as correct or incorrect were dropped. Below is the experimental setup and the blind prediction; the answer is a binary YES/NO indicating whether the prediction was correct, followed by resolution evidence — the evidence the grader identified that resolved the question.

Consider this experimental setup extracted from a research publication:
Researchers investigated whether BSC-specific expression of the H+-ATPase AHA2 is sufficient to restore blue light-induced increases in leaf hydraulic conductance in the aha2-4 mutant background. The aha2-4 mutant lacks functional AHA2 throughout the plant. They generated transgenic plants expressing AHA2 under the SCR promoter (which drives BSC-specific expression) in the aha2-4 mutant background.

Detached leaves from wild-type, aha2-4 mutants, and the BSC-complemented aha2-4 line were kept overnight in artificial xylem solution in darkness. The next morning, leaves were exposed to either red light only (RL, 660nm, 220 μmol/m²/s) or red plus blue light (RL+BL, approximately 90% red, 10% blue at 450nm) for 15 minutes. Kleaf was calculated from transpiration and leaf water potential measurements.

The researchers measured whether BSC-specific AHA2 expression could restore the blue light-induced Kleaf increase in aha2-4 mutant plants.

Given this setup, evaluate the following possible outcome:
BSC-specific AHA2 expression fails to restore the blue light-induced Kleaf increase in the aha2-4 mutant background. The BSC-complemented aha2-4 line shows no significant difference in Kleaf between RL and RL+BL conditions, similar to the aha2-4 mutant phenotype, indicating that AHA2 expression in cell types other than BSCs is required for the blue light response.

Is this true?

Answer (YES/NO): NO